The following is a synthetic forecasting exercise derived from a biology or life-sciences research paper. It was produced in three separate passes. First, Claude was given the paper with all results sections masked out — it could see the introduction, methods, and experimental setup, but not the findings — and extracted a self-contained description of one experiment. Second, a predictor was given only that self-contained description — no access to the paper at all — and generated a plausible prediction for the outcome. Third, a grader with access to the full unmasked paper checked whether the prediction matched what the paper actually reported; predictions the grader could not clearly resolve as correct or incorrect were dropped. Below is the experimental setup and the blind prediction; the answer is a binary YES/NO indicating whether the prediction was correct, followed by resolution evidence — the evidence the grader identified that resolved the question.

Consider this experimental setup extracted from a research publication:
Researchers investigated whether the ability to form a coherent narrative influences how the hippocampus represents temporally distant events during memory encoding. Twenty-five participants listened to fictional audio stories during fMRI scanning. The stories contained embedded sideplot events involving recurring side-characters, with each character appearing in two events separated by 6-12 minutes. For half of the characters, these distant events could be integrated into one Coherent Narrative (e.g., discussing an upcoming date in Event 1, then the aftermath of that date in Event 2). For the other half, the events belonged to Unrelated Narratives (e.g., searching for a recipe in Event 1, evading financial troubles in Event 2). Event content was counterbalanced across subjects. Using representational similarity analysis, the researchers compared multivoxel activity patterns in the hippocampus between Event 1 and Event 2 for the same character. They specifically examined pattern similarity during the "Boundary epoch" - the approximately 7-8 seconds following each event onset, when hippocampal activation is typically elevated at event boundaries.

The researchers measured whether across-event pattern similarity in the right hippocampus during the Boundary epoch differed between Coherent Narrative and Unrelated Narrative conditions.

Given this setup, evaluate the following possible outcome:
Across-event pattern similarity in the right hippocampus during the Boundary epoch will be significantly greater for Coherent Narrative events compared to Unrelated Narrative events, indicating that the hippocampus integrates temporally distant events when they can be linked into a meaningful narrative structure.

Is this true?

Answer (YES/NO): NO